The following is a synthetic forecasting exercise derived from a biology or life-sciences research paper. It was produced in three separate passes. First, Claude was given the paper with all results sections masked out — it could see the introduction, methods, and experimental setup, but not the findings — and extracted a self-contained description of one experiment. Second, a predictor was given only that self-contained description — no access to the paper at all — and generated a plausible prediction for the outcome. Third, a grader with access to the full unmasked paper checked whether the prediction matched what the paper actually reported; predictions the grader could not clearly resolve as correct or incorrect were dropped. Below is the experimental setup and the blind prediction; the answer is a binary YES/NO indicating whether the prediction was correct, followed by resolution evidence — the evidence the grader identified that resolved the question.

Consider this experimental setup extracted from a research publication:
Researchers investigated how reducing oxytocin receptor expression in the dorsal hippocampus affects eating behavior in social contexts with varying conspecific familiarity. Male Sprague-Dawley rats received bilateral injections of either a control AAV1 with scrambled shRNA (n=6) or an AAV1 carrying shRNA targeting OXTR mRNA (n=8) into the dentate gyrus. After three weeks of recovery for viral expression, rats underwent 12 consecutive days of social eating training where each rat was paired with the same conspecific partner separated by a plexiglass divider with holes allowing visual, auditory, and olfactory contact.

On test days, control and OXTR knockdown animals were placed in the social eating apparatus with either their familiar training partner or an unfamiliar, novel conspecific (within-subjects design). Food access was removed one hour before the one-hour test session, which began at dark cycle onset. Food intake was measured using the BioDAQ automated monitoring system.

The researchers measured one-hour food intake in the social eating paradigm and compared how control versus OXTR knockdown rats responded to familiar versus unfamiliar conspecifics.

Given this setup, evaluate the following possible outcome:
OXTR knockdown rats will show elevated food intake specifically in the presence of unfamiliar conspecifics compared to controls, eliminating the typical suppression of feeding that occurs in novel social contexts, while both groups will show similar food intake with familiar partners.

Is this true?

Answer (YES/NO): NO